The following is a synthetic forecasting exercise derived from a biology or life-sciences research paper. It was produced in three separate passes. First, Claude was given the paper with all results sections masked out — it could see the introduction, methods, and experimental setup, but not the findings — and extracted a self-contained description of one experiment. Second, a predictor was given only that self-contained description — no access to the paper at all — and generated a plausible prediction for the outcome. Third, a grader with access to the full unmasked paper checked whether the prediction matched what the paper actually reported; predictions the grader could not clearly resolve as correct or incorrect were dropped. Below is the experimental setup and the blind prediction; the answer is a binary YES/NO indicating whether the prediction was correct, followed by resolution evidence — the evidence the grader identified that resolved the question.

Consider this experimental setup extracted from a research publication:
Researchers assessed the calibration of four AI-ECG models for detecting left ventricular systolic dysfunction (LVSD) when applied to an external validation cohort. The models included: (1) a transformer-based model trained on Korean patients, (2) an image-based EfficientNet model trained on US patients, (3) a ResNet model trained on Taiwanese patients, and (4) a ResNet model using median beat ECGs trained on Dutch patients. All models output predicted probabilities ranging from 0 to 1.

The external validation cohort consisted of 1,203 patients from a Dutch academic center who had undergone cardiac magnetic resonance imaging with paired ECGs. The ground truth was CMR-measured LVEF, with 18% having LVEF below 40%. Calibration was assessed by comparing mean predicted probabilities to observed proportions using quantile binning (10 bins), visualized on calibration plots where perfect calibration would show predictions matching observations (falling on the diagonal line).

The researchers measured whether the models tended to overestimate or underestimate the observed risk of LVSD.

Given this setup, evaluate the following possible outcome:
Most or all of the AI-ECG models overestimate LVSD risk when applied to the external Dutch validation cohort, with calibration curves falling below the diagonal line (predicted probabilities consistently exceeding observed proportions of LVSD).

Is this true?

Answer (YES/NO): NO